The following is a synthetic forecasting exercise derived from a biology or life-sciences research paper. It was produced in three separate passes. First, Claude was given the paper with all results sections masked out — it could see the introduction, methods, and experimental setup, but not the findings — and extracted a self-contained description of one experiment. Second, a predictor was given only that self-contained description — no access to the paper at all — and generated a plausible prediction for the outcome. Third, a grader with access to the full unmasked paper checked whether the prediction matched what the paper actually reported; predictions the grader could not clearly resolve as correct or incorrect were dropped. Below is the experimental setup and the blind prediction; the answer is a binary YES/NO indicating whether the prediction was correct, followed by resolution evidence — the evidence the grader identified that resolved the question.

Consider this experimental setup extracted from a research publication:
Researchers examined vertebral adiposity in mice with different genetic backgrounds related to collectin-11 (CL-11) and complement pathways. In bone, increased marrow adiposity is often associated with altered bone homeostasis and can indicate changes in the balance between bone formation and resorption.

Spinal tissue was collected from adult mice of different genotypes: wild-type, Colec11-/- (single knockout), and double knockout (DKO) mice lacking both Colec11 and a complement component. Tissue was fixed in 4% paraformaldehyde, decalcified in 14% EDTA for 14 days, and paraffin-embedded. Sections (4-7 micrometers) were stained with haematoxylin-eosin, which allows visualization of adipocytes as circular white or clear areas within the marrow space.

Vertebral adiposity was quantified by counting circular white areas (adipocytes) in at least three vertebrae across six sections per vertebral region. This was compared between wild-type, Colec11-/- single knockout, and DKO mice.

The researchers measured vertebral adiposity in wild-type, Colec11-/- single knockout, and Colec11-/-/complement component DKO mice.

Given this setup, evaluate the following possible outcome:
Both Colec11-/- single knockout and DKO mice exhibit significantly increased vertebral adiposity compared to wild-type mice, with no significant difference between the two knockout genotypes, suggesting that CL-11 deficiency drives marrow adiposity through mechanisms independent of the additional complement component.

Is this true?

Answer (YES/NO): NO